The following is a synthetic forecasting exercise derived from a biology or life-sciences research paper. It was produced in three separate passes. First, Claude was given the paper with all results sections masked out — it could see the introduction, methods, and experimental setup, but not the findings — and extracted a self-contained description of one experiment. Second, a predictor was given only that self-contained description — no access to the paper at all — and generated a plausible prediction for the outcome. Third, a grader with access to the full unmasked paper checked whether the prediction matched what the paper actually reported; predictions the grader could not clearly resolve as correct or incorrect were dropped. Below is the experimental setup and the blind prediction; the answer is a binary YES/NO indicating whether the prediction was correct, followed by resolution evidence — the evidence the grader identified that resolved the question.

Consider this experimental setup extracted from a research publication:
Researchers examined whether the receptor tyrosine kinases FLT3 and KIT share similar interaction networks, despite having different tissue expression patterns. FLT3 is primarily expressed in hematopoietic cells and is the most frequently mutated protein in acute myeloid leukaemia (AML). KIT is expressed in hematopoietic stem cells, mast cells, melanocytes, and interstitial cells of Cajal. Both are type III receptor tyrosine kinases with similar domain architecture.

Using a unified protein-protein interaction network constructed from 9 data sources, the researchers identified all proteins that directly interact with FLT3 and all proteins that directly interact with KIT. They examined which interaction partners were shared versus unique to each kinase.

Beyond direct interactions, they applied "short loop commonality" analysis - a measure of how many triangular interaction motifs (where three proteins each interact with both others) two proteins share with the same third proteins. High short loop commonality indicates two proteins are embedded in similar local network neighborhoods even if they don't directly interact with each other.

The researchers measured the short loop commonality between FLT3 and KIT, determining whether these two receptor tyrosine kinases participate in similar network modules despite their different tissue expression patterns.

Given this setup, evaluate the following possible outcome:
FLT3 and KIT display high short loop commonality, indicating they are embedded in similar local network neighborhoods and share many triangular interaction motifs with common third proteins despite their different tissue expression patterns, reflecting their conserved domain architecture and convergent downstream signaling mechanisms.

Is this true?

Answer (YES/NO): YES